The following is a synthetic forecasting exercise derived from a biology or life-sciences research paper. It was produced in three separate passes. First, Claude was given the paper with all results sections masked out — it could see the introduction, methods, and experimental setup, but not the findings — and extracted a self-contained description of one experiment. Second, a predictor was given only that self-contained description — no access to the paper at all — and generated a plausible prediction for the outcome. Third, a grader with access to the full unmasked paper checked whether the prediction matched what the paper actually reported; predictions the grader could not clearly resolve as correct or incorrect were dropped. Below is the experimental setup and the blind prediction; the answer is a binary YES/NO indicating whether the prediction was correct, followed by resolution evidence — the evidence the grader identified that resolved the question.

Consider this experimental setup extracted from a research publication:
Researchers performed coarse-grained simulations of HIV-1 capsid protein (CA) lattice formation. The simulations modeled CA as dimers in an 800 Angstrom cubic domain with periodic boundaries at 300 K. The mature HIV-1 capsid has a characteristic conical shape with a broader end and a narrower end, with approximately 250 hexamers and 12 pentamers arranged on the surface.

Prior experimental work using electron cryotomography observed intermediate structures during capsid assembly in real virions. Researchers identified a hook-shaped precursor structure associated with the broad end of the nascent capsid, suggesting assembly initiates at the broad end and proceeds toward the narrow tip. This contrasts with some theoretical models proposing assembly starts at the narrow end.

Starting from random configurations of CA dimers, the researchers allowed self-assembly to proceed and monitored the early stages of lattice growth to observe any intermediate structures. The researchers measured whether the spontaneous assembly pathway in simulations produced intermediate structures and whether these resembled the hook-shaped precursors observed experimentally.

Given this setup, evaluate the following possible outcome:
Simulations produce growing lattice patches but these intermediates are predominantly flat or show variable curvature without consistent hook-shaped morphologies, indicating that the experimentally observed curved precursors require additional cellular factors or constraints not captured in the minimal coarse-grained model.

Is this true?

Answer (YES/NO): NO